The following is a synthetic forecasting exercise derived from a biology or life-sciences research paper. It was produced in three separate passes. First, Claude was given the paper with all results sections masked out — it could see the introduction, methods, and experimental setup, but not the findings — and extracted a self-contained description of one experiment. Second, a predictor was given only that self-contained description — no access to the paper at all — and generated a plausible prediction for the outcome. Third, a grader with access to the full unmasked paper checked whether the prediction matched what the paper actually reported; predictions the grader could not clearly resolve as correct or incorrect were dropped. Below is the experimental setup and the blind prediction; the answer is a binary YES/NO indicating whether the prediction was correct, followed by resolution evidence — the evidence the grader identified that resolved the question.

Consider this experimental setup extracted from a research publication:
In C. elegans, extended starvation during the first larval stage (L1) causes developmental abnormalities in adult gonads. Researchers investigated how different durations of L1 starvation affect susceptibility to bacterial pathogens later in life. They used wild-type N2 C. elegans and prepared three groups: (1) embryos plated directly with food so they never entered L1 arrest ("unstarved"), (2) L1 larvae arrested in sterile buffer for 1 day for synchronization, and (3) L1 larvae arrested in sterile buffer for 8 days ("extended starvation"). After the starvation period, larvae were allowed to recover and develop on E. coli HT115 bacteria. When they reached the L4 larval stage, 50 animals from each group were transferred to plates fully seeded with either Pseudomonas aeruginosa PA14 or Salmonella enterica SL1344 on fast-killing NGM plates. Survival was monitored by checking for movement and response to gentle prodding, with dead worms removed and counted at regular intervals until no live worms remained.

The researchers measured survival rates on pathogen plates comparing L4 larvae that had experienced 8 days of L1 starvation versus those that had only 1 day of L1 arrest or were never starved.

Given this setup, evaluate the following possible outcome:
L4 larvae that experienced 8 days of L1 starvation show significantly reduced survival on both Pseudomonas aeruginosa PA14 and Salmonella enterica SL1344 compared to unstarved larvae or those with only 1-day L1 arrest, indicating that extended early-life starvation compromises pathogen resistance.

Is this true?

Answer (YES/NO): NO